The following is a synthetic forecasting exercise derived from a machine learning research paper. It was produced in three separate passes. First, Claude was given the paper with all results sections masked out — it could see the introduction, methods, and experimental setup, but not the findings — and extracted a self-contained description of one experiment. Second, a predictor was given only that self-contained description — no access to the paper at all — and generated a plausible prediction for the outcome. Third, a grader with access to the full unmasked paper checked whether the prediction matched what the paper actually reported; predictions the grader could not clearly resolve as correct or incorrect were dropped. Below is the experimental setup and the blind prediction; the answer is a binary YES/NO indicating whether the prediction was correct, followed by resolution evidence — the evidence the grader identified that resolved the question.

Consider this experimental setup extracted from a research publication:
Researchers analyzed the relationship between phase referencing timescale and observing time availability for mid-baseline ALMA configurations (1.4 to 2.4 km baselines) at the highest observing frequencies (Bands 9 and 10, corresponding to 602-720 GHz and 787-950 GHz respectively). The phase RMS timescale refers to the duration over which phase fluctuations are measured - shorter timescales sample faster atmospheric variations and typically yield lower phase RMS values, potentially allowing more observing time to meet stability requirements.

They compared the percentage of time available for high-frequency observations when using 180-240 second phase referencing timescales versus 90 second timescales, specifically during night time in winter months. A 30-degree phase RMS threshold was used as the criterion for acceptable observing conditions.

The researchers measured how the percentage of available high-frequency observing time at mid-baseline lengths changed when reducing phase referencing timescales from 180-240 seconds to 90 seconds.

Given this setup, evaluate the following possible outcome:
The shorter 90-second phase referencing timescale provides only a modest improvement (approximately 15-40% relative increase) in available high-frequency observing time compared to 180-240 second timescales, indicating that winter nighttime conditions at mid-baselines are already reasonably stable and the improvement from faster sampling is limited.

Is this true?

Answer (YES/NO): NO